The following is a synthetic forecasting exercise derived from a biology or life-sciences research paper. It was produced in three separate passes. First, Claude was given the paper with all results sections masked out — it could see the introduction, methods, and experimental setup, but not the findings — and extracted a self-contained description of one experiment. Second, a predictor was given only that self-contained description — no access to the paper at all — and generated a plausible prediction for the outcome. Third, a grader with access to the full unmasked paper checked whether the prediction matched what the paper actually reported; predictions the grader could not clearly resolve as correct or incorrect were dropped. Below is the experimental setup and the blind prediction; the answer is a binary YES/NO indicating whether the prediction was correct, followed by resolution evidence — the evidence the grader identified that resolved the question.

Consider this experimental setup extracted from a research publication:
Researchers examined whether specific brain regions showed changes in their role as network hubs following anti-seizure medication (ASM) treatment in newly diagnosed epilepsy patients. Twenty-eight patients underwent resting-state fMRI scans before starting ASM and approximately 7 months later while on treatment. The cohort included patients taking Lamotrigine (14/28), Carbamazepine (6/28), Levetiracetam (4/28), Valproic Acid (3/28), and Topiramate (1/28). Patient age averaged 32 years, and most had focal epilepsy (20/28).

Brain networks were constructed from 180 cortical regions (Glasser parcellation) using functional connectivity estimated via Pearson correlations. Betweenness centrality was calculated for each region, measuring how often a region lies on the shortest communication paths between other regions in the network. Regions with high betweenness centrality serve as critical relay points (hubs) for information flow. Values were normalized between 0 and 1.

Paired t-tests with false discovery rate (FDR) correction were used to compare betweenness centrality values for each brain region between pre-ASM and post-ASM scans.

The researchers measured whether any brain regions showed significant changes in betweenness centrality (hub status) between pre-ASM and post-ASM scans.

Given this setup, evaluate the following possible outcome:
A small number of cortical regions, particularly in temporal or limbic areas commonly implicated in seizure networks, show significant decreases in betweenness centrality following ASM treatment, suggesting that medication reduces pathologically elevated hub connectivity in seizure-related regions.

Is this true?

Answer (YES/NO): NO